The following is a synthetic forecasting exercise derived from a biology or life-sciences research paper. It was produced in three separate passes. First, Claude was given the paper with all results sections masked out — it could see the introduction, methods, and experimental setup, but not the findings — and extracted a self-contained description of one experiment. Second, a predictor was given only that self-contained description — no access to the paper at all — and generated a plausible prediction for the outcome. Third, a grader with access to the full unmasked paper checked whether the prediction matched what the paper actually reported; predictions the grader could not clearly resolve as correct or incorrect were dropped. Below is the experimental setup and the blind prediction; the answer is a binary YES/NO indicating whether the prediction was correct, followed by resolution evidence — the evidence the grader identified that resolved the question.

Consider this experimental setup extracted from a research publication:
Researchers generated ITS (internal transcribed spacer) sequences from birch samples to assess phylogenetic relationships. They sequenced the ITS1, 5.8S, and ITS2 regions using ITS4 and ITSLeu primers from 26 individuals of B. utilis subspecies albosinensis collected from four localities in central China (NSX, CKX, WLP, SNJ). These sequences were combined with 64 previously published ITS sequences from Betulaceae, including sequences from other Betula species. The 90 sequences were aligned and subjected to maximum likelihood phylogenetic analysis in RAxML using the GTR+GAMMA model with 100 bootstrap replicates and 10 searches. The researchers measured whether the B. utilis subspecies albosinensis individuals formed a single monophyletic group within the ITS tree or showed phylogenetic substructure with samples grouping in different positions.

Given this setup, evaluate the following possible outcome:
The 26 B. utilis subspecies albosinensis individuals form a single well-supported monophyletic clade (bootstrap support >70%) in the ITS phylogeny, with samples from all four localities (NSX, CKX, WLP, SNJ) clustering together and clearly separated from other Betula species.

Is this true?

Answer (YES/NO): NO